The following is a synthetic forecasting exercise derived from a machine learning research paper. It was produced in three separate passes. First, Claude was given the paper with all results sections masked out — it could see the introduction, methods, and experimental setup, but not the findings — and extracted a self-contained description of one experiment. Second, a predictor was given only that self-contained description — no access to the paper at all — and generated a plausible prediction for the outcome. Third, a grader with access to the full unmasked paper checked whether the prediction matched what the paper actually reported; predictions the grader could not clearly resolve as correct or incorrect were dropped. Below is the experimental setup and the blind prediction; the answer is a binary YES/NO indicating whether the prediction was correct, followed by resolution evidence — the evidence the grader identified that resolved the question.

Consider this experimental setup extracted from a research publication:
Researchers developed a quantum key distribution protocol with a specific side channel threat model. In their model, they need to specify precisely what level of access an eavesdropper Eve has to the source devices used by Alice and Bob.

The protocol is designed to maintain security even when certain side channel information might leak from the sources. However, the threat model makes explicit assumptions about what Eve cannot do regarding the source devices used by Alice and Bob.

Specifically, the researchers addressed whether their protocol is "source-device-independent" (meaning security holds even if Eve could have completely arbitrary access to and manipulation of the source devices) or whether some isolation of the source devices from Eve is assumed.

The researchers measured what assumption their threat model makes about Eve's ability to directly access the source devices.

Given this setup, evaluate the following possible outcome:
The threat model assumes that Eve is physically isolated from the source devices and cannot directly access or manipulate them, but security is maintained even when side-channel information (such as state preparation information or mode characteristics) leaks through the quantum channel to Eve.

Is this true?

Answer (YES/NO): YES